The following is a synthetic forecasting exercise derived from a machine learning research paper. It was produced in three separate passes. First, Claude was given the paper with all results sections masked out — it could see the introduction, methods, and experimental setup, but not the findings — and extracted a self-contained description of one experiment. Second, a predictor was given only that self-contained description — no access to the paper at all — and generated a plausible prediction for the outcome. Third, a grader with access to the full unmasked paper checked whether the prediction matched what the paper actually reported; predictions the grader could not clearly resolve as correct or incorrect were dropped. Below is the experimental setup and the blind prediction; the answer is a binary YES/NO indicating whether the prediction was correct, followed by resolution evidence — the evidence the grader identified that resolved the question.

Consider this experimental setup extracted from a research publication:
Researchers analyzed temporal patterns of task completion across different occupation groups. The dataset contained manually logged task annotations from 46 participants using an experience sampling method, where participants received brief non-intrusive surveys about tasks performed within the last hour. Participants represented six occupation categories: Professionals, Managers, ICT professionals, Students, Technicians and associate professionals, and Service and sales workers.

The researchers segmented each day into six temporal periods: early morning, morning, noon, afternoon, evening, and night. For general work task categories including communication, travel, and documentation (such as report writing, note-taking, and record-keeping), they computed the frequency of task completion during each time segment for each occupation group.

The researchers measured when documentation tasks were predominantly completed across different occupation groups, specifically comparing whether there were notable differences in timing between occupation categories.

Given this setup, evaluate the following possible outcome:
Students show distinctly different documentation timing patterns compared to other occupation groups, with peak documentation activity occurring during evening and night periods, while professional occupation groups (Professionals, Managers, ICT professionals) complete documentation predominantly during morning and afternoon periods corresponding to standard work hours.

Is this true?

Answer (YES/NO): NO